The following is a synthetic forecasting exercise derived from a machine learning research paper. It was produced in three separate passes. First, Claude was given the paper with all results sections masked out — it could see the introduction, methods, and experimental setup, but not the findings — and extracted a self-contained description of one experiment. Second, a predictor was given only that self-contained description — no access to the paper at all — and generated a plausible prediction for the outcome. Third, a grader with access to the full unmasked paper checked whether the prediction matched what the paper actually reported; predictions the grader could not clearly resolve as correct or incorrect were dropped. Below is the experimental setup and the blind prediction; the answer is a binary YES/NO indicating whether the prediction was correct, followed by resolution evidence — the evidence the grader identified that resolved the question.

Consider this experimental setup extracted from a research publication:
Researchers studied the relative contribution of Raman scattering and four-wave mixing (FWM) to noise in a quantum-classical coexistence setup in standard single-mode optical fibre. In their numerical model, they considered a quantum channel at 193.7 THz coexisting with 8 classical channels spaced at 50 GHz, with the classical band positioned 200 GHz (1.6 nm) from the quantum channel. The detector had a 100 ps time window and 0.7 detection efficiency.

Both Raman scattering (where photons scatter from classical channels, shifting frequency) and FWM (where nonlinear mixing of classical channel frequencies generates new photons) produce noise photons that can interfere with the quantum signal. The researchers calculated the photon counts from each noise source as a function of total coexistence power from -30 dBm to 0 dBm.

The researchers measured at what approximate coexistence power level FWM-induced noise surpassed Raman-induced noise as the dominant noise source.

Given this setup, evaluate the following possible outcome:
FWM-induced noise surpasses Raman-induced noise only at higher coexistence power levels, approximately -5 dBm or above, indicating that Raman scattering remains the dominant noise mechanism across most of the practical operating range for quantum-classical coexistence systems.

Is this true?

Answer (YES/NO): NO